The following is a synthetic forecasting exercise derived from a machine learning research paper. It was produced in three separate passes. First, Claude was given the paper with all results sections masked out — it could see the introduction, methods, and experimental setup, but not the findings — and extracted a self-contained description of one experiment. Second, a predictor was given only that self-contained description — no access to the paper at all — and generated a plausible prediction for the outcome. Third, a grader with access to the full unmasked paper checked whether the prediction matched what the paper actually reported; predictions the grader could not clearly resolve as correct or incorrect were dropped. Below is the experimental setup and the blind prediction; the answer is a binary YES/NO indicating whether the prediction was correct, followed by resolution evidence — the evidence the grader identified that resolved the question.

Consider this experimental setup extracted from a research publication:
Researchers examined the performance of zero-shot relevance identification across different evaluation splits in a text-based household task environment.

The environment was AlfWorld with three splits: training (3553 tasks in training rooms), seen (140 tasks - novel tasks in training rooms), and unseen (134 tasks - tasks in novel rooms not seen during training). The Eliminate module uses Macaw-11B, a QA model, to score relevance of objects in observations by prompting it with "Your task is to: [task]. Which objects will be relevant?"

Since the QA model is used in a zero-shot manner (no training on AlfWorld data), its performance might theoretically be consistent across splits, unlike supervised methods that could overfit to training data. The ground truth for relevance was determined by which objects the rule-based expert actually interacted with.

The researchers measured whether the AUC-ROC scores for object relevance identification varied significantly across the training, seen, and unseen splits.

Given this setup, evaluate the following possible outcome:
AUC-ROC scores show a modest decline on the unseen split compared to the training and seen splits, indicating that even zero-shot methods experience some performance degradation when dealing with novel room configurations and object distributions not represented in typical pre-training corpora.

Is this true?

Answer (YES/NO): NO